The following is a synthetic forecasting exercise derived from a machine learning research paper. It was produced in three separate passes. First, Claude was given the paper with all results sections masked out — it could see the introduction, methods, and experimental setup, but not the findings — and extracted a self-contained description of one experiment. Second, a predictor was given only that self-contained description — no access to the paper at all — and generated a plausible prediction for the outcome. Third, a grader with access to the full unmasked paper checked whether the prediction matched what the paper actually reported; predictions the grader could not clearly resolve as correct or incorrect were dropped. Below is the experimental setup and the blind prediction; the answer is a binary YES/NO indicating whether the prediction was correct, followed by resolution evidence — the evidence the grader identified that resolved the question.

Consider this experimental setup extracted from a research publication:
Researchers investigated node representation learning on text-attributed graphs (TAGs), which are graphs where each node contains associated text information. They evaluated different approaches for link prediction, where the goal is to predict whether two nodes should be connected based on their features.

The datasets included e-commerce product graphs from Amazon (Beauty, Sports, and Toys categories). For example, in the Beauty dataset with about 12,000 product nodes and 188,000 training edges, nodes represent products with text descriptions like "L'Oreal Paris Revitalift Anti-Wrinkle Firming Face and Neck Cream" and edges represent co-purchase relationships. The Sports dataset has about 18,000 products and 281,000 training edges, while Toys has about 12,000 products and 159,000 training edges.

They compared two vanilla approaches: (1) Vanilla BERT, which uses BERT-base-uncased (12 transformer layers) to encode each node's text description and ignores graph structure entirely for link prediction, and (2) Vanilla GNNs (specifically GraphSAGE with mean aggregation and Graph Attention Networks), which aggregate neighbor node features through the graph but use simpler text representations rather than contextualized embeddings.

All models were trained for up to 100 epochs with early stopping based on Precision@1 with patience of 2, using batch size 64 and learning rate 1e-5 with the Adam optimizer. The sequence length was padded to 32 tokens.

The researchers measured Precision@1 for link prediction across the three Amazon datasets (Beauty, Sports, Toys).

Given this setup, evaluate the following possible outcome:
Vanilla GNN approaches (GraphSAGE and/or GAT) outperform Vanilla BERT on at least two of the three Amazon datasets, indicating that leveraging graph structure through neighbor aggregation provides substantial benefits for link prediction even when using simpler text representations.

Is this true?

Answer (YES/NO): NO